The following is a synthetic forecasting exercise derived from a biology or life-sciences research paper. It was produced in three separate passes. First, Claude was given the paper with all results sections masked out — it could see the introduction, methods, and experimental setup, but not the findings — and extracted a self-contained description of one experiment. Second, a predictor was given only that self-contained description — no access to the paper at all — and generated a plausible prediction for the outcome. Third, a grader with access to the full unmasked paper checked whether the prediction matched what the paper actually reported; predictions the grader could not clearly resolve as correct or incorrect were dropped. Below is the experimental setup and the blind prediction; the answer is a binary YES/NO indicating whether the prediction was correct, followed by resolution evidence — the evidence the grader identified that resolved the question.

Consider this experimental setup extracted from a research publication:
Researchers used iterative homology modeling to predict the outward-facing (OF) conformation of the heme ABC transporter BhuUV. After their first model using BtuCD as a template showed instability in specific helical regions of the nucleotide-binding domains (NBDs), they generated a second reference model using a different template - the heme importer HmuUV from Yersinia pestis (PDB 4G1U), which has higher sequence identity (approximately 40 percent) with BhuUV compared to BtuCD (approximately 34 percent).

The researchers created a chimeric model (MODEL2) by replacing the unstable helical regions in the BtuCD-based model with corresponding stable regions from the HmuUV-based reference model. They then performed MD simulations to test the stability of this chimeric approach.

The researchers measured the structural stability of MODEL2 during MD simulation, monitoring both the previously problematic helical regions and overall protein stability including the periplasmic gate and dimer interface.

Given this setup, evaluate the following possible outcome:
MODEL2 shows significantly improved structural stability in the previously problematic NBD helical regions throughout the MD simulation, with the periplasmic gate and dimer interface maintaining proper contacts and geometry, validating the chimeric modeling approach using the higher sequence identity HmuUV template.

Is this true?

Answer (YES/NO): NO